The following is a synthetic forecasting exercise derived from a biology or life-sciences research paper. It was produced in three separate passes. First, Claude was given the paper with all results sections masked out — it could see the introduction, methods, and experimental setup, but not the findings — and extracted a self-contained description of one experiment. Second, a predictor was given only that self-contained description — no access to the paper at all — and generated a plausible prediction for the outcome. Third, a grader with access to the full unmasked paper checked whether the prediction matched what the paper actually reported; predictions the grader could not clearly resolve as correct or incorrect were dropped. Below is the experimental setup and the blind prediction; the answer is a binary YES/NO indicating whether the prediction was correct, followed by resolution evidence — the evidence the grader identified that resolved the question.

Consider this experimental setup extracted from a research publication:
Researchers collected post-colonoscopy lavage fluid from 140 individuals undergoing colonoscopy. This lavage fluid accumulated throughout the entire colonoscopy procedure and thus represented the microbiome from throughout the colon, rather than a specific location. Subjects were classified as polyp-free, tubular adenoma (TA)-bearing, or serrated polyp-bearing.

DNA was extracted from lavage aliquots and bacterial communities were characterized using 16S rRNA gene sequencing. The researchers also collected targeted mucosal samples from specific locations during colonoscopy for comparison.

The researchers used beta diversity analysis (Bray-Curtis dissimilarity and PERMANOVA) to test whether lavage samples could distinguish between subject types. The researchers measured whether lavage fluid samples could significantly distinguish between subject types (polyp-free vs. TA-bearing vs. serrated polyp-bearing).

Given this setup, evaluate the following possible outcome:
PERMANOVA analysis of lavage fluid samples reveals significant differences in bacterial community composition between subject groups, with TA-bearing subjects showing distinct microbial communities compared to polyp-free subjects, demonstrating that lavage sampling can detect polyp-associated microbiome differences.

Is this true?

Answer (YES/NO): NO